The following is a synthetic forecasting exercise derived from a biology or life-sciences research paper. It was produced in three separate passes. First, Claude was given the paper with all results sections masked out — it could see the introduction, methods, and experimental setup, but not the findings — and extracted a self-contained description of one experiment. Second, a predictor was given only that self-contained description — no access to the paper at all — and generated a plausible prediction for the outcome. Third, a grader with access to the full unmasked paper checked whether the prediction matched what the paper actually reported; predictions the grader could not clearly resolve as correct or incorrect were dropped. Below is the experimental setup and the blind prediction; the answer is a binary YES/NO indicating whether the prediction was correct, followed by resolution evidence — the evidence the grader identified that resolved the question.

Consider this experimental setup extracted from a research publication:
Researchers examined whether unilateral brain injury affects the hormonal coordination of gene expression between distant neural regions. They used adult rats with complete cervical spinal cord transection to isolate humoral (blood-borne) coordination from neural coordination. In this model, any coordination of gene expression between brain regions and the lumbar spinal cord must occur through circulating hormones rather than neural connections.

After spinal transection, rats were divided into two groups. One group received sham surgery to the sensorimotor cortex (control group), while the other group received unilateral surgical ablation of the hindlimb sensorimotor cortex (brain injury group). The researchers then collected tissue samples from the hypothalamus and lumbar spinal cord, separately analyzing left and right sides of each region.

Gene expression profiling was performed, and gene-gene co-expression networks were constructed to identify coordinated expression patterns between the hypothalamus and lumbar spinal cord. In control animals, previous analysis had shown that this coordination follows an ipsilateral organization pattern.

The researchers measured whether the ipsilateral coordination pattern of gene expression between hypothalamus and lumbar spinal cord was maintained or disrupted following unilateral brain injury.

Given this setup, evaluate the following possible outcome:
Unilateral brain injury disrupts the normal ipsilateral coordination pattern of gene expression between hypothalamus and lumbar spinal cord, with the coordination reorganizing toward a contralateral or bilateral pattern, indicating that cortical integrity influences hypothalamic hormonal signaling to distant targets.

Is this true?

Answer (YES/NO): NO